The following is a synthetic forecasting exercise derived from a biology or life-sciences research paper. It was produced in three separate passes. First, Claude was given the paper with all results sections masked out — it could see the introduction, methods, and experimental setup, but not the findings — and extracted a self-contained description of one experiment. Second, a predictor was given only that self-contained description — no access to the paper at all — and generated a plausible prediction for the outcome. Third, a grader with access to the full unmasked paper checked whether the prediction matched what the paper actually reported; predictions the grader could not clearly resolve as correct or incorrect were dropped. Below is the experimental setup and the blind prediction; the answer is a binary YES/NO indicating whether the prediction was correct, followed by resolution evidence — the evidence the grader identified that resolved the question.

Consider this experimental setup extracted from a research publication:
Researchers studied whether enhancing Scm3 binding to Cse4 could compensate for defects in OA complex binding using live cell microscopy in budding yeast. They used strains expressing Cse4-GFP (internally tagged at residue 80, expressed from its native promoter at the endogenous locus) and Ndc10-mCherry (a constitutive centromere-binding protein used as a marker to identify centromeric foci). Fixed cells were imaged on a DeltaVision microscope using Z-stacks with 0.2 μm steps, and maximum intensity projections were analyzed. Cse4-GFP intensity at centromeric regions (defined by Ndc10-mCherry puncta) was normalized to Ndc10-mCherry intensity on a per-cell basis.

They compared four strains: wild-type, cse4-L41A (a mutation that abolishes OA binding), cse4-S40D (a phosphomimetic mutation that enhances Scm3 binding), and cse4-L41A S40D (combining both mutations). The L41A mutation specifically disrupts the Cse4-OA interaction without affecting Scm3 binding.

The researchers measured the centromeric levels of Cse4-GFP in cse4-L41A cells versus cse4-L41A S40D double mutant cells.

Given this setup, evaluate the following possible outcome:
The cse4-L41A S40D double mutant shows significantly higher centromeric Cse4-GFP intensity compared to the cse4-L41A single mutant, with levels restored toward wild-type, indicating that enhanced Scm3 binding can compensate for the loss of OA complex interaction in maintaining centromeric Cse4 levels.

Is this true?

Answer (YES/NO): YES